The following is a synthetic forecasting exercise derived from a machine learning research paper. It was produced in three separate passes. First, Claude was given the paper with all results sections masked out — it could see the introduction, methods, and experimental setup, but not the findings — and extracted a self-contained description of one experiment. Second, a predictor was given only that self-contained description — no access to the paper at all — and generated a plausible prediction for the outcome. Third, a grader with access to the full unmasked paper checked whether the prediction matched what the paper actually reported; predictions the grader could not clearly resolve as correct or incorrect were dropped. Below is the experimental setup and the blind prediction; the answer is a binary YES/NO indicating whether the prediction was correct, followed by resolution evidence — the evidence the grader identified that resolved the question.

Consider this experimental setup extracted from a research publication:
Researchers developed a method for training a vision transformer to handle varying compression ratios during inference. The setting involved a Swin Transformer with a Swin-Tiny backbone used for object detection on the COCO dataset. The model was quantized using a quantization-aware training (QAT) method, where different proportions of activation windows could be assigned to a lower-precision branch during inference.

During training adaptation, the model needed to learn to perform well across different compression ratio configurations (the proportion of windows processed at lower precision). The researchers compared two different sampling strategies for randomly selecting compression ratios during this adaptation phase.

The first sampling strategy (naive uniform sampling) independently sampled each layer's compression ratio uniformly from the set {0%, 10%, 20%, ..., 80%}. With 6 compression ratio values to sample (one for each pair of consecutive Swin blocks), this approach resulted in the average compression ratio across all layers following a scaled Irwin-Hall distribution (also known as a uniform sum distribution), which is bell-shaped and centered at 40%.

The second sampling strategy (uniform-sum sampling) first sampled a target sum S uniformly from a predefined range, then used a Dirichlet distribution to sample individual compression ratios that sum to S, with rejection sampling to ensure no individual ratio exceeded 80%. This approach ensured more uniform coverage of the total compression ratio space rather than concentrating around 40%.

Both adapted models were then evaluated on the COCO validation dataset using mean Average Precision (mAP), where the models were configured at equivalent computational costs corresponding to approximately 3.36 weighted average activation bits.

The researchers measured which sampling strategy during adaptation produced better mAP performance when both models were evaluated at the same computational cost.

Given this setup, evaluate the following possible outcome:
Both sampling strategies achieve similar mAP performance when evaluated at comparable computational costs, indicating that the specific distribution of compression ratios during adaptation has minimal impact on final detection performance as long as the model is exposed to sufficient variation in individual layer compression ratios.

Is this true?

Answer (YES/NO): NO